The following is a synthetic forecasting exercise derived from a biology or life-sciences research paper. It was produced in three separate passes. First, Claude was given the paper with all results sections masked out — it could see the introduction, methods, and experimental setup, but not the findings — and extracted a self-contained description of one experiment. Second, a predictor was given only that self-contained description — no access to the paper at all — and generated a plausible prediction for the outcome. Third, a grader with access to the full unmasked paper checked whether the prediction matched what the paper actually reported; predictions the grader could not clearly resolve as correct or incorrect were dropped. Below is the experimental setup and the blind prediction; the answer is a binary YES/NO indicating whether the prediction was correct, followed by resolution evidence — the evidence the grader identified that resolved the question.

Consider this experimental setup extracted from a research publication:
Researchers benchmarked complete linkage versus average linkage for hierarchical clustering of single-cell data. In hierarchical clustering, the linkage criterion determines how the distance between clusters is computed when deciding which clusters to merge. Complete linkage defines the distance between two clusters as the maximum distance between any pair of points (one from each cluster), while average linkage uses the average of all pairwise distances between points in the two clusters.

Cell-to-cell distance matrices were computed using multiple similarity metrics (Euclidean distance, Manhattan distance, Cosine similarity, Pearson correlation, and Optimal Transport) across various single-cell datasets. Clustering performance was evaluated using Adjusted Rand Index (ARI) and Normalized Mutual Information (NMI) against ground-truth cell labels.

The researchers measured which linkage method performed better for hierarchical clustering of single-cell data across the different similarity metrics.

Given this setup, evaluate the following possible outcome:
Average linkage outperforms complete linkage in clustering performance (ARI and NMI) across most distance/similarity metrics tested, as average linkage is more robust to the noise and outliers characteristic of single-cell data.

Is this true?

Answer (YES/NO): NO